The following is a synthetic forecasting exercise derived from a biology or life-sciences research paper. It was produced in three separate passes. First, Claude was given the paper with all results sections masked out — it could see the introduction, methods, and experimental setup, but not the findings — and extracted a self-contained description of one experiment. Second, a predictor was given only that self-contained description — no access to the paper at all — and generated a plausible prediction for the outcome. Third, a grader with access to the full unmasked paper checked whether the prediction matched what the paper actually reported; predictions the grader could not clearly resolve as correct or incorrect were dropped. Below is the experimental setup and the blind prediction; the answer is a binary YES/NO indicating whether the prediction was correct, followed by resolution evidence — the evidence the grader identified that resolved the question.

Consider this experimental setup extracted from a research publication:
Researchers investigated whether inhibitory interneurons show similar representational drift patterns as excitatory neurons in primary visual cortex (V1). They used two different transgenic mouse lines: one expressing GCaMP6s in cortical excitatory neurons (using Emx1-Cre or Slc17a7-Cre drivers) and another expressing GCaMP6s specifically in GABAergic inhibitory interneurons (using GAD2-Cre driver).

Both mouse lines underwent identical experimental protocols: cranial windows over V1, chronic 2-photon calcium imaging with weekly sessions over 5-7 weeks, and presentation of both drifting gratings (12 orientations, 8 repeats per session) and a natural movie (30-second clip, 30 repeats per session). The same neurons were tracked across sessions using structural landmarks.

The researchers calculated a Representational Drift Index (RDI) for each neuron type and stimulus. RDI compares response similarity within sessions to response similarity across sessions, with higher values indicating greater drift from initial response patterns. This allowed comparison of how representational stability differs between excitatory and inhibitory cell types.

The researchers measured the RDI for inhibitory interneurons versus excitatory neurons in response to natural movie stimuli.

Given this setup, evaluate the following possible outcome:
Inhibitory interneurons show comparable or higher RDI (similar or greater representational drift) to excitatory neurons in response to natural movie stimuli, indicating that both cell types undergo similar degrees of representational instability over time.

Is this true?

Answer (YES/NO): YES